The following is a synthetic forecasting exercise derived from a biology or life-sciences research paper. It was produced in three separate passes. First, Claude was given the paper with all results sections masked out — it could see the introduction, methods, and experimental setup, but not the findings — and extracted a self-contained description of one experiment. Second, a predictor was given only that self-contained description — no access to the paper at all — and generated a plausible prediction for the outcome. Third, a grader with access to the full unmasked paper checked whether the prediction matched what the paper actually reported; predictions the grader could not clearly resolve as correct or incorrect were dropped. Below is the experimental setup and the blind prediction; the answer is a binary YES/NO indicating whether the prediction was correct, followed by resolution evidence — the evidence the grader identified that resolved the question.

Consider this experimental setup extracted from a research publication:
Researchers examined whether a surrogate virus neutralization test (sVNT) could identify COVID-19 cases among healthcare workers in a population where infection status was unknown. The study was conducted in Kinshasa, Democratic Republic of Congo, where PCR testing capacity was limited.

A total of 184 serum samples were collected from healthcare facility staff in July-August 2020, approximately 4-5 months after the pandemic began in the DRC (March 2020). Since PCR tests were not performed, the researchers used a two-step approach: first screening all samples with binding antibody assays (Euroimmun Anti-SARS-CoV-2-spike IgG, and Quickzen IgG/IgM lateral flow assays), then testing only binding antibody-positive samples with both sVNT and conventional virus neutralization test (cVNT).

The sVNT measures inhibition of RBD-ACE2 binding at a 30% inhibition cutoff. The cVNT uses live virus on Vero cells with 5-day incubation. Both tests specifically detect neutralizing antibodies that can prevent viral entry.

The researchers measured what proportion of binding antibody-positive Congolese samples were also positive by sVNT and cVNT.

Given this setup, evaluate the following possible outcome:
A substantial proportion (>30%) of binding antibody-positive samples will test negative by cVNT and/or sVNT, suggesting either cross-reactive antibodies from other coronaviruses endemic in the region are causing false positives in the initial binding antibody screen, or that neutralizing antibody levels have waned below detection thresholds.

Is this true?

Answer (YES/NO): YES